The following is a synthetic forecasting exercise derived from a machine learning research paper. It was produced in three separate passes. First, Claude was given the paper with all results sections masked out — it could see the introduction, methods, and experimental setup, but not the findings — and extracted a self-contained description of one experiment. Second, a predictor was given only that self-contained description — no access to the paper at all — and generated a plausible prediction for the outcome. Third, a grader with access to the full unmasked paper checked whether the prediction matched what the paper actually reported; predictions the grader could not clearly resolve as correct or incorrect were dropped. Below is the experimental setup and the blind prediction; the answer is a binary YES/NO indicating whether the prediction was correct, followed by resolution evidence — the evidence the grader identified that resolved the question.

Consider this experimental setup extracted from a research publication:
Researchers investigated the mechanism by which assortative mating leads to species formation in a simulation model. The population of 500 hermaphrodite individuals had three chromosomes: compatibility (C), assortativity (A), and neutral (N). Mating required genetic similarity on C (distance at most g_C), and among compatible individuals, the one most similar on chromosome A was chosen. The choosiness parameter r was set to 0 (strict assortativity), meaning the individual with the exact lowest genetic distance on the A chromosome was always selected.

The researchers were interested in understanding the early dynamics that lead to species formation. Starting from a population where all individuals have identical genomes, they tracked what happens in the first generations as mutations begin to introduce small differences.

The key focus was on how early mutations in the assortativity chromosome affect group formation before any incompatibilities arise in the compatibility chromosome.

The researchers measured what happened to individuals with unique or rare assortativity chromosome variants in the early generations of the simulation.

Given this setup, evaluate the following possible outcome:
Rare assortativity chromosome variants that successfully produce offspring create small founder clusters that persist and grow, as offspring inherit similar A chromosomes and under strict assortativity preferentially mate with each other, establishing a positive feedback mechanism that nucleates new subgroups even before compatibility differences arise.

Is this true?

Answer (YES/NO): NO